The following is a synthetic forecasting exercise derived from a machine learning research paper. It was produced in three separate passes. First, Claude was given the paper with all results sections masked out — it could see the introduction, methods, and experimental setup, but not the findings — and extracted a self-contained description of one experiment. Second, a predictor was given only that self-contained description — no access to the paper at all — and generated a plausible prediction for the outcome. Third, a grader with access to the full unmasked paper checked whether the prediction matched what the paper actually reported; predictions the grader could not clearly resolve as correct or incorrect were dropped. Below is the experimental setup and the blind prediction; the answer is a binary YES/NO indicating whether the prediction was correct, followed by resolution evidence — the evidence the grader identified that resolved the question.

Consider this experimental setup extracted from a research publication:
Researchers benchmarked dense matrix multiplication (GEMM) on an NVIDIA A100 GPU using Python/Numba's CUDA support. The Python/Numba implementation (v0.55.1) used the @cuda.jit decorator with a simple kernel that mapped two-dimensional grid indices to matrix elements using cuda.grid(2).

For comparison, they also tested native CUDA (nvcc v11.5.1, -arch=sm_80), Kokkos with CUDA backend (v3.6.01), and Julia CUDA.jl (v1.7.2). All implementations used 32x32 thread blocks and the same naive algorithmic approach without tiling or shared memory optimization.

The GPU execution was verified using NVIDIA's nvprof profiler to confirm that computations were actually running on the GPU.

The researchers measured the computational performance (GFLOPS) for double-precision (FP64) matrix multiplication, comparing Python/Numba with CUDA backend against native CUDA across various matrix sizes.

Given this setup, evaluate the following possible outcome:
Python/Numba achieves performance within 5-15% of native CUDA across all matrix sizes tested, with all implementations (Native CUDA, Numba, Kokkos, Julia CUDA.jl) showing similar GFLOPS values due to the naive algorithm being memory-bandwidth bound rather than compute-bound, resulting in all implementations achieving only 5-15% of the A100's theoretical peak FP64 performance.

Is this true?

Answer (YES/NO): NO